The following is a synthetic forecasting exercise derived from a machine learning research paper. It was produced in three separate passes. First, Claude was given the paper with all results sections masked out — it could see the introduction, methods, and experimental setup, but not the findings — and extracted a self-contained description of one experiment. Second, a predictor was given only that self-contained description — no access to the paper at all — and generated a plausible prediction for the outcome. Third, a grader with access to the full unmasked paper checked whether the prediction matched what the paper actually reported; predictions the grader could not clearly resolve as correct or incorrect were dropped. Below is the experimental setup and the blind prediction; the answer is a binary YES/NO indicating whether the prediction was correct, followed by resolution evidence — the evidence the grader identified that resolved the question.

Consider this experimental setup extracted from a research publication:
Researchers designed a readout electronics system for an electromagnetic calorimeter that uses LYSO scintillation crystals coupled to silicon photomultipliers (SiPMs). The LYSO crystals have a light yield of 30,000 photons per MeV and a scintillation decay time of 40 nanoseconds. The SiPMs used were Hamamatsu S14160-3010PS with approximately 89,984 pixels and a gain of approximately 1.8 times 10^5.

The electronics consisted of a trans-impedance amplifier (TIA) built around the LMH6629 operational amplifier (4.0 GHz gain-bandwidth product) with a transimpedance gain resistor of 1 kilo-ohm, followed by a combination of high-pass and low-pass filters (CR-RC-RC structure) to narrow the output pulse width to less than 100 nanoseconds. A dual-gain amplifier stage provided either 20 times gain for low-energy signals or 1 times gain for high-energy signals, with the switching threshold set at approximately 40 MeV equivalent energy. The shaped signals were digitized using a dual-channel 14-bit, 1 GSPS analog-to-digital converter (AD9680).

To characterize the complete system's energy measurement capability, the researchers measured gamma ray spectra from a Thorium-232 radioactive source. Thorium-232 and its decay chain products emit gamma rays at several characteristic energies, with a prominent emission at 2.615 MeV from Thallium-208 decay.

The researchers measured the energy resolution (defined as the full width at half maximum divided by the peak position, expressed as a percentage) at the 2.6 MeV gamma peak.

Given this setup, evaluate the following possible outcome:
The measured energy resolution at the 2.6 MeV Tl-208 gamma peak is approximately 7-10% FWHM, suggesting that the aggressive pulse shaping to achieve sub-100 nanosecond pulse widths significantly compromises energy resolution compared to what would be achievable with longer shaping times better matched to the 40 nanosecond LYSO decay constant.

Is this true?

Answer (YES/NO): NO